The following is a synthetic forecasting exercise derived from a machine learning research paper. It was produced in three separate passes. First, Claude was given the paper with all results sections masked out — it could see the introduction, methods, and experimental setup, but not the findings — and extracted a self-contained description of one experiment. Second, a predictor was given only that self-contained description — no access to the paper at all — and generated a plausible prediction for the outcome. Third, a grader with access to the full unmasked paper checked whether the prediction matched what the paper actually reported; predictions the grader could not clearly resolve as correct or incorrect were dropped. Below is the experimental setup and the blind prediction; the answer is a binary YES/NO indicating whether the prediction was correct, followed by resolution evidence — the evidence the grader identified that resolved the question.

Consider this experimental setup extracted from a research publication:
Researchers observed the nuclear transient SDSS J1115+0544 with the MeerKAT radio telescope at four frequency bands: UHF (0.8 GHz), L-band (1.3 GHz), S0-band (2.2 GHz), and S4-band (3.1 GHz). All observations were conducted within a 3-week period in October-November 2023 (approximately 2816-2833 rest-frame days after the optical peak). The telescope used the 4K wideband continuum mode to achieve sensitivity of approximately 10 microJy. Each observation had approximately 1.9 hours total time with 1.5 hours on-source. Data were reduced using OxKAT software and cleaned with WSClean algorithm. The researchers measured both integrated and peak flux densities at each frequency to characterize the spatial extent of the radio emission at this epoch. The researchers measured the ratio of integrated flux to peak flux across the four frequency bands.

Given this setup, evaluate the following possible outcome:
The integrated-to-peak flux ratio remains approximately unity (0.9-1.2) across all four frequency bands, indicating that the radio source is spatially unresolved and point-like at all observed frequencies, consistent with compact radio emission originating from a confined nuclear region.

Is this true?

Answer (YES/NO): NO